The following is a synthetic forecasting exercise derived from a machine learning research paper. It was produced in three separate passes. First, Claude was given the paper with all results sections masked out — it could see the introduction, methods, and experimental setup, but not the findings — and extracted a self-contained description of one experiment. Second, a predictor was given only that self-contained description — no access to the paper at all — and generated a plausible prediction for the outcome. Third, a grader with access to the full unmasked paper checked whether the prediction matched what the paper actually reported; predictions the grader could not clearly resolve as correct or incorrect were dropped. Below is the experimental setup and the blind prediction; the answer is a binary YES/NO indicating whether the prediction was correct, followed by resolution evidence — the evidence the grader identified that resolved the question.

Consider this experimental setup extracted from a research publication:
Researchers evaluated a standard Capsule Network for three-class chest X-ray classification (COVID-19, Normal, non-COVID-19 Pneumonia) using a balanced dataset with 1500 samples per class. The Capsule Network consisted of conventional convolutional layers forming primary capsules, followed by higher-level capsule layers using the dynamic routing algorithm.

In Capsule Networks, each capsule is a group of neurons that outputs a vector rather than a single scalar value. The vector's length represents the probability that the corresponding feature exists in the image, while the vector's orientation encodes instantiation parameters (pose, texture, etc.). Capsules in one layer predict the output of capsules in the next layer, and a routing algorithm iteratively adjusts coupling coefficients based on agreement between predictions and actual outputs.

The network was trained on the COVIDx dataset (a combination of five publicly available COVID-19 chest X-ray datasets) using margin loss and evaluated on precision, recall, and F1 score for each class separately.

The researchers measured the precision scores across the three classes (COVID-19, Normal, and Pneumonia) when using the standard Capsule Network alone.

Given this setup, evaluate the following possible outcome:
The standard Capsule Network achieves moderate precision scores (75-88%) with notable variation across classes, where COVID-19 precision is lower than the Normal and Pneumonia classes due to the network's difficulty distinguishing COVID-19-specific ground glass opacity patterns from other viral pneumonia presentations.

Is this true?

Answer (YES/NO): NO